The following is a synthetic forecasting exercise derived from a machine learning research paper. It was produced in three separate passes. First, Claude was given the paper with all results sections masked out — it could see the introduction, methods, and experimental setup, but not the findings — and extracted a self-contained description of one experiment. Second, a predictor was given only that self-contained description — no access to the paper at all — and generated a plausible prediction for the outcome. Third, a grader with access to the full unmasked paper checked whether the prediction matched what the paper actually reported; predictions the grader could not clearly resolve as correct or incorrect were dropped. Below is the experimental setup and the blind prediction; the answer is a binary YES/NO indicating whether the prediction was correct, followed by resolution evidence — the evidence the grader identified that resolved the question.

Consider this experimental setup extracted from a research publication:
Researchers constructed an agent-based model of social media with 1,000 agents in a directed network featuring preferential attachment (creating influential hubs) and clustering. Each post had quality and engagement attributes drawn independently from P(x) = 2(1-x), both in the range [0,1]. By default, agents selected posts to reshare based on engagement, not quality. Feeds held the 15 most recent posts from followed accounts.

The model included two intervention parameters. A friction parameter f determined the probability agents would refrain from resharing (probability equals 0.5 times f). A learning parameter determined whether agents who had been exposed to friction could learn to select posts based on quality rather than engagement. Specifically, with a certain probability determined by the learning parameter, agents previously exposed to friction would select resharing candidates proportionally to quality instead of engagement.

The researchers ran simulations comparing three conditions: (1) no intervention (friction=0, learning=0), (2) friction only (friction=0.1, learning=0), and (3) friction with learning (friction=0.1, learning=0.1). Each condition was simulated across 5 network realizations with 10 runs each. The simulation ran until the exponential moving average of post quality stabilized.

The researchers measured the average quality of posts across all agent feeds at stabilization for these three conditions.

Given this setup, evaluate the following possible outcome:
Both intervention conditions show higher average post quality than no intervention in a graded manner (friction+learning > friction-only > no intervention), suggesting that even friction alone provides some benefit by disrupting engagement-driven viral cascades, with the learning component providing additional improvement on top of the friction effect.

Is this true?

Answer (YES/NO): NO